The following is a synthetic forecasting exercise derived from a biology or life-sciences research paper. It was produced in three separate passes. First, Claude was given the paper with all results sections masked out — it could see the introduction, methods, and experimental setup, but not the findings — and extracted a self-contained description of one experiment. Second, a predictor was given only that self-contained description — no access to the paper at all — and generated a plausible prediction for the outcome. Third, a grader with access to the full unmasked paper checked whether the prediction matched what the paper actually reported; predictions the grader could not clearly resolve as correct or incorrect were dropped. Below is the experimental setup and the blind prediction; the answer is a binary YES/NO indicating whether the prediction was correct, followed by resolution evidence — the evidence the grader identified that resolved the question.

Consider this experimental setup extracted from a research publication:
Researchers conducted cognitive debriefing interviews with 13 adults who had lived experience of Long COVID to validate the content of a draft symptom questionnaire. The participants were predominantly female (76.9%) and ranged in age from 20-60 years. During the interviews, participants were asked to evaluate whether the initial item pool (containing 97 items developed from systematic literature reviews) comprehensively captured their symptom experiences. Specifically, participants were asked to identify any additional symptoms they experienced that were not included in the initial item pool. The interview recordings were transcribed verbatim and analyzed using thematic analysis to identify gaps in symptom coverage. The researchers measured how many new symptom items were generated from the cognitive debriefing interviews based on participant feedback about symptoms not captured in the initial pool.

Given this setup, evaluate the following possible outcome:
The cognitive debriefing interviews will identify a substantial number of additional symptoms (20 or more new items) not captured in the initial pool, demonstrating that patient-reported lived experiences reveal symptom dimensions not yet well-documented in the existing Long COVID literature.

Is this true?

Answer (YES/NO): YES